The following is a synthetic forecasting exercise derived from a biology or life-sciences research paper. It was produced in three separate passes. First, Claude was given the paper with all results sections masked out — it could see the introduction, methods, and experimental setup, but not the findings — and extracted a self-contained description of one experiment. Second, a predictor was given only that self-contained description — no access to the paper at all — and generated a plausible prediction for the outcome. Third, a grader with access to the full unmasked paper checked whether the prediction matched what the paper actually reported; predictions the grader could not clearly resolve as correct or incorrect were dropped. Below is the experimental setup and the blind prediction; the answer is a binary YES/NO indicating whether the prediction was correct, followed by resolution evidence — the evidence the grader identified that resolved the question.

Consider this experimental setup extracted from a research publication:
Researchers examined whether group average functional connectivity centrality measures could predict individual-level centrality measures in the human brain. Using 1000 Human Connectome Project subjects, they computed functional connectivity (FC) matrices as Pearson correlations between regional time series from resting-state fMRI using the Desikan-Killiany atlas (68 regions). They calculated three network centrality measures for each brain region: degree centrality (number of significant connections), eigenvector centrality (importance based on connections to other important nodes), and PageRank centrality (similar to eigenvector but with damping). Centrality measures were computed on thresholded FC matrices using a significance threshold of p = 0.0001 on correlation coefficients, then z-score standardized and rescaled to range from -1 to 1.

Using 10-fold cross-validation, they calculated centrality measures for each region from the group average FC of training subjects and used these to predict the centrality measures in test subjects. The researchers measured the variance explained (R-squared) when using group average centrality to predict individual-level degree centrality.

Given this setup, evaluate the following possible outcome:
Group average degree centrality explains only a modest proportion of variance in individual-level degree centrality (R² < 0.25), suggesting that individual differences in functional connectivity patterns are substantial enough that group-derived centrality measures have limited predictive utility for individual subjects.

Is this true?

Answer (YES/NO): NO